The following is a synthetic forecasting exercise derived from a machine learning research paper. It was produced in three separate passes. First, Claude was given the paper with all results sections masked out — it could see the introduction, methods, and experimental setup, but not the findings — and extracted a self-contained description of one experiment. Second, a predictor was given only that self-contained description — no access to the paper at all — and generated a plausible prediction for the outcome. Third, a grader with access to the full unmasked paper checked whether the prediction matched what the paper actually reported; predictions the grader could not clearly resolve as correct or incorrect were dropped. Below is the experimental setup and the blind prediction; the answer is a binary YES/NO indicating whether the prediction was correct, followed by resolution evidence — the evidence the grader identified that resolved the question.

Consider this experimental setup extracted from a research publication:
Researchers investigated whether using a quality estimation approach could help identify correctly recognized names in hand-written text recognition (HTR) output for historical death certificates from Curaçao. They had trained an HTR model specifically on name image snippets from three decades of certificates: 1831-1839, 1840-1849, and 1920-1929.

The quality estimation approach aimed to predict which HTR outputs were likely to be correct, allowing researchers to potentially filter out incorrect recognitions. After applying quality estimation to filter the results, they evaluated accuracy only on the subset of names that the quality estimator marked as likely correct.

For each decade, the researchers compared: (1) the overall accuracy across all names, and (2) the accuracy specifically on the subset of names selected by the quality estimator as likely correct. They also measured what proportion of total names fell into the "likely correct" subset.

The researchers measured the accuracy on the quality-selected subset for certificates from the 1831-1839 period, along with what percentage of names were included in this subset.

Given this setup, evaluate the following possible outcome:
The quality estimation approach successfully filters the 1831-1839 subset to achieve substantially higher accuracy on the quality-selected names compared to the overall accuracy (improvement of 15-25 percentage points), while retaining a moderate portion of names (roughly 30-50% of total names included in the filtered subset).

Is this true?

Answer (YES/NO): NO